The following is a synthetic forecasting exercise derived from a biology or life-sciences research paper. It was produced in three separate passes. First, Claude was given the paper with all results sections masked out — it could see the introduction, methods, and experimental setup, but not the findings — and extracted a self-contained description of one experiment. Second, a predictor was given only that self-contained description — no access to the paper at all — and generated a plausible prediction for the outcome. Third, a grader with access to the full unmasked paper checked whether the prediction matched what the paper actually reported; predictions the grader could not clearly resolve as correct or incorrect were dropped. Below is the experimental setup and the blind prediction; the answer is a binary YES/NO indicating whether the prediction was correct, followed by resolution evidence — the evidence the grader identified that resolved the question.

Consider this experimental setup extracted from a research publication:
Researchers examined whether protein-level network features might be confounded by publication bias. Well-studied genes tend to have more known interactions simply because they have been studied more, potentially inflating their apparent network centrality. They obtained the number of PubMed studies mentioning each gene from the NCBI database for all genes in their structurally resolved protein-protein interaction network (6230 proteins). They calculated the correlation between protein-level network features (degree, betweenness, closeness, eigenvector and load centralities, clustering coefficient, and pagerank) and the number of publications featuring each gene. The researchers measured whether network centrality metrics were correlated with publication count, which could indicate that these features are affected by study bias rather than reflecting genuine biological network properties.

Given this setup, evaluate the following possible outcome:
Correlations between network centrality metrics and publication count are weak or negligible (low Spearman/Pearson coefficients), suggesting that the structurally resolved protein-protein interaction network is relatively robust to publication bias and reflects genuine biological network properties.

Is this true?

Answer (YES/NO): YES